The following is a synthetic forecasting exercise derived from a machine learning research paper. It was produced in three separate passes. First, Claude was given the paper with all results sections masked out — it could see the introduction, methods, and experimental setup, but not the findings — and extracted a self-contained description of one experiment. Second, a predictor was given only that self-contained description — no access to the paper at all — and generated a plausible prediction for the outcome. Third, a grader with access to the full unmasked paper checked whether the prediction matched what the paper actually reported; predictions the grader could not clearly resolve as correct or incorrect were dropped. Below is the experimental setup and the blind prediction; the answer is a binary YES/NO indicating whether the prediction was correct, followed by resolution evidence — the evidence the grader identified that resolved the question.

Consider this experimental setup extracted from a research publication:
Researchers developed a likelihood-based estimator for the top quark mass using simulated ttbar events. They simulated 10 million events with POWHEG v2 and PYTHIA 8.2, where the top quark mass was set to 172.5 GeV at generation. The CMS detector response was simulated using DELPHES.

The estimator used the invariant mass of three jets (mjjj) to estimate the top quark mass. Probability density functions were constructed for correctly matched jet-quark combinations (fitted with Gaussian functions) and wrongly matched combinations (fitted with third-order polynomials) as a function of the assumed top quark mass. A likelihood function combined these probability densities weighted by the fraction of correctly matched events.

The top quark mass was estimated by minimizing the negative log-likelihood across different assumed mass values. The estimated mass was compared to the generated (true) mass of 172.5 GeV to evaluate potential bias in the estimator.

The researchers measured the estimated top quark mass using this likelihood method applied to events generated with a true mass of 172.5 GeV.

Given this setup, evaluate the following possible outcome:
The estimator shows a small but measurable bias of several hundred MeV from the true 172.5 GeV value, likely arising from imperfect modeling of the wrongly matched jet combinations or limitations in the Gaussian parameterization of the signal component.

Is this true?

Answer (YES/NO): YES